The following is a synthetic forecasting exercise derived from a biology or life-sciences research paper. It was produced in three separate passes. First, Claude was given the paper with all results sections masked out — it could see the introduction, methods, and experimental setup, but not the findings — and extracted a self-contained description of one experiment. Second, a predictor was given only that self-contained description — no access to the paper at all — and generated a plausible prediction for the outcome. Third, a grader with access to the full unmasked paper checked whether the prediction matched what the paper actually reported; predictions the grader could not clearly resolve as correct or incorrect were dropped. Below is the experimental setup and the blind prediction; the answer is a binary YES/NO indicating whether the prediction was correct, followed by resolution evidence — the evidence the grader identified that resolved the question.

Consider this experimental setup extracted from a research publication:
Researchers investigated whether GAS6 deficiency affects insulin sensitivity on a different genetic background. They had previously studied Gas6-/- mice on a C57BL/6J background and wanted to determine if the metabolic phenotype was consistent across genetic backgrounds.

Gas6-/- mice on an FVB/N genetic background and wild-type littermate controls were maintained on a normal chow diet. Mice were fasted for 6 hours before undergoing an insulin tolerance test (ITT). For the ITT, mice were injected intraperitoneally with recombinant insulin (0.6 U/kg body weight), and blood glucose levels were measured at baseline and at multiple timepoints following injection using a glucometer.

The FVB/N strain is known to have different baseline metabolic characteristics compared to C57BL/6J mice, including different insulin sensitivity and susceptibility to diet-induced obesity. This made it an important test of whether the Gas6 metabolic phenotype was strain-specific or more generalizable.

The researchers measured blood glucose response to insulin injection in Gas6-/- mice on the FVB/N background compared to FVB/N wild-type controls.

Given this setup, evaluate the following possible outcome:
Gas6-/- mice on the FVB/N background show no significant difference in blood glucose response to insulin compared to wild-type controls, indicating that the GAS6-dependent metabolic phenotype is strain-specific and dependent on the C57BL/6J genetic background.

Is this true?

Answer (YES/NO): NO